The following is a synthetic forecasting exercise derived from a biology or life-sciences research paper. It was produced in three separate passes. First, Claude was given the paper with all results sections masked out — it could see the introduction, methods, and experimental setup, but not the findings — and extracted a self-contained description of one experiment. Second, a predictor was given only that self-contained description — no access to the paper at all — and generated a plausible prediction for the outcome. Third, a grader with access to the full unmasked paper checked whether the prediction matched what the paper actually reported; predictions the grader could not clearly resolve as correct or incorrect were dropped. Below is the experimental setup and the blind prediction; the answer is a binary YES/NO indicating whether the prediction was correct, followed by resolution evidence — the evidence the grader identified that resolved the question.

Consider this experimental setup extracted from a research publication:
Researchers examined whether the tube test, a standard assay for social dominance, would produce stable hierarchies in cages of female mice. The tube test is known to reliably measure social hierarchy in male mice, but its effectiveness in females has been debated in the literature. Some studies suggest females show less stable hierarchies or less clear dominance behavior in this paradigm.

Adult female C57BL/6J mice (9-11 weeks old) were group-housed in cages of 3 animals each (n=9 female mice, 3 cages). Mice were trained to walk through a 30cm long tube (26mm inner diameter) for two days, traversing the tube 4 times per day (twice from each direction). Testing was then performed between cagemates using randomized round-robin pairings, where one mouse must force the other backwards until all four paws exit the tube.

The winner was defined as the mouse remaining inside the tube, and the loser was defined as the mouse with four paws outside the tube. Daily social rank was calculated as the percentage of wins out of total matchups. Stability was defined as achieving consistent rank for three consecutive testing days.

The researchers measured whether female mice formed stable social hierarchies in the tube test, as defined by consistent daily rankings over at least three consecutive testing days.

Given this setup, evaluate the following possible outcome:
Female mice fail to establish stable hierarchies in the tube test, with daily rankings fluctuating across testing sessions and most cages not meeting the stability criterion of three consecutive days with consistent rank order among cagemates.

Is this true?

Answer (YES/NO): YES